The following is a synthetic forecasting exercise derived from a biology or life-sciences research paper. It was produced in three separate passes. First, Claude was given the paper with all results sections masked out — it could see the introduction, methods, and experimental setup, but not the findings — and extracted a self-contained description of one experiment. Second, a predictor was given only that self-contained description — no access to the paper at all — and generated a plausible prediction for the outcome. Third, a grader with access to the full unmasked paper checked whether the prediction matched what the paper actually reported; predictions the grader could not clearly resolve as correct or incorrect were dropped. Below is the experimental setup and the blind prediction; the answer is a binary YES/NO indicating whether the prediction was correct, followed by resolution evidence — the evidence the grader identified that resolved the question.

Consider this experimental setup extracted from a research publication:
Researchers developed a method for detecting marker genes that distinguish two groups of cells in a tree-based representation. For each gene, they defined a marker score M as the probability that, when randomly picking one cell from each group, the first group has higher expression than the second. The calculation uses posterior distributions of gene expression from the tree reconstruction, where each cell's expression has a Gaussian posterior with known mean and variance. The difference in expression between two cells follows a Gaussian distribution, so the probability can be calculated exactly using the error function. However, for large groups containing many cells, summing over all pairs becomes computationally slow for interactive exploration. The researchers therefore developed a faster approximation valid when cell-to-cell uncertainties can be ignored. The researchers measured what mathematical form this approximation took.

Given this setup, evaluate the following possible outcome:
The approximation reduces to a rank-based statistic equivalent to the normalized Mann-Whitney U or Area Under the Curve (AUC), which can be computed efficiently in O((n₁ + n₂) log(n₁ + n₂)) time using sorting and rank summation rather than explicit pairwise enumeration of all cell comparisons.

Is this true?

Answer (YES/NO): YES